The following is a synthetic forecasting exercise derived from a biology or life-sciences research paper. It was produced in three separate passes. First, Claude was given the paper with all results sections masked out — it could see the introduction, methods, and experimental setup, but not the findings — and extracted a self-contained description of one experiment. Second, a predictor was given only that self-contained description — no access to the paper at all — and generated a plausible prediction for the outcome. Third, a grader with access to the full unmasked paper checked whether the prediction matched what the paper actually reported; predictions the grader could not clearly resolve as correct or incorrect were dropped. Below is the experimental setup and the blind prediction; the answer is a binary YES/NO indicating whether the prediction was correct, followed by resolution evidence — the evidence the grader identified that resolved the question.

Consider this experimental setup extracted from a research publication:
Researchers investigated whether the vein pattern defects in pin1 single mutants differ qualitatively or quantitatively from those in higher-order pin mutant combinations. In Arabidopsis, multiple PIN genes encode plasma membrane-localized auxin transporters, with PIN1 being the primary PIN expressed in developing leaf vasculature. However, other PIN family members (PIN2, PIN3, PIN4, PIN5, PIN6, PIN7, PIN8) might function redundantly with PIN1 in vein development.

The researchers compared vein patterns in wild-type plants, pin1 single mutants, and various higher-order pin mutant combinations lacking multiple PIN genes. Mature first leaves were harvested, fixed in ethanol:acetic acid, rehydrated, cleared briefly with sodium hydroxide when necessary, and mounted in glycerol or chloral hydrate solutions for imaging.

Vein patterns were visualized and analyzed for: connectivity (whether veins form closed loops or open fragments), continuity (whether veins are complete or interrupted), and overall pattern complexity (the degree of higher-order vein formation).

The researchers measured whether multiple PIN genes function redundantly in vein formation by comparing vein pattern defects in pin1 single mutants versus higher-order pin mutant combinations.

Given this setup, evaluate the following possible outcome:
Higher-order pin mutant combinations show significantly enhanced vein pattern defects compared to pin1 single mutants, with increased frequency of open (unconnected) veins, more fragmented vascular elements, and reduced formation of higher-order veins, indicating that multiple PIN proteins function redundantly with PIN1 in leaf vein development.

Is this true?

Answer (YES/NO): NO